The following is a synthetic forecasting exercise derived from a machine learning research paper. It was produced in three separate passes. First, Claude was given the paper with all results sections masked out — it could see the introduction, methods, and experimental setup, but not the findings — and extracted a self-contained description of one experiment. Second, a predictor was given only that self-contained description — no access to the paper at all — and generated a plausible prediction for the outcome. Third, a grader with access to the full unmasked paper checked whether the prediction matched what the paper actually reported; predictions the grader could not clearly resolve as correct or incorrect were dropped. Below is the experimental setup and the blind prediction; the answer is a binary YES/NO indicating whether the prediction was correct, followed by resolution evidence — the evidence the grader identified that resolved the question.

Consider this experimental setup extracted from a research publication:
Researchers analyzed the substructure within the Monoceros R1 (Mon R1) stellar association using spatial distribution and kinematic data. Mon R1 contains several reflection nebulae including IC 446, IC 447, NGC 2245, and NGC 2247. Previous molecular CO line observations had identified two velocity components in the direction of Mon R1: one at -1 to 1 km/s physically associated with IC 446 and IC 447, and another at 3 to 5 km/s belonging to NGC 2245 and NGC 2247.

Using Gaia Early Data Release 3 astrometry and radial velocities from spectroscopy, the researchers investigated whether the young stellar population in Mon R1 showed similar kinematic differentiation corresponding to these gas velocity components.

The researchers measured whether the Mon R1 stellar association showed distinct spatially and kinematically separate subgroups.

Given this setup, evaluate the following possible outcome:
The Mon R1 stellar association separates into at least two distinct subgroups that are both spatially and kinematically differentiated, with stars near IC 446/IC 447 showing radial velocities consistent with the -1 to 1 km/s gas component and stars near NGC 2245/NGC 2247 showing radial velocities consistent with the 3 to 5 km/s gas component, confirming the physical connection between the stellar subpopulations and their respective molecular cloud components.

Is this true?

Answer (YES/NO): YES